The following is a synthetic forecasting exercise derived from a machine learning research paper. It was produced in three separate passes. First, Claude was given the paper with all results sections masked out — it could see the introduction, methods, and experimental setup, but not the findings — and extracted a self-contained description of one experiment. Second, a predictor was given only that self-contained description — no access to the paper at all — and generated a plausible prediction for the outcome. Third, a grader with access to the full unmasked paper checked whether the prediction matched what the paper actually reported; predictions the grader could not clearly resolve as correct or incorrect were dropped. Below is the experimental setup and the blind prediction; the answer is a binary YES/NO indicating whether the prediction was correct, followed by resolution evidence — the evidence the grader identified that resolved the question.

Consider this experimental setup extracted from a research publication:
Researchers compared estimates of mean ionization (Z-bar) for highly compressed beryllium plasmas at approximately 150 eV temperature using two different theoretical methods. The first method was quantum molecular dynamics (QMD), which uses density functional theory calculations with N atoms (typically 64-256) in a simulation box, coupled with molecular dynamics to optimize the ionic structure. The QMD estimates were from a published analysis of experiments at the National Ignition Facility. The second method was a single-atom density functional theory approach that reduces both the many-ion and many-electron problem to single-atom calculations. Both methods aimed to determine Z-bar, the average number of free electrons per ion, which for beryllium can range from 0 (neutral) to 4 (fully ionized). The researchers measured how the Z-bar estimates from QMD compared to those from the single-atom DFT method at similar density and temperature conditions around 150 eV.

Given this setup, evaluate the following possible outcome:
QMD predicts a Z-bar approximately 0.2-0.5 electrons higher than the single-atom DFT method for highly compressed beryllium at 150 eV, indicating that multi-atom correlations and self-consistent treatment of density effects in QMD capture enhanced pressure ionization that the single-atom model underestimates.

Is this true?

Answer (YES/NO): NO